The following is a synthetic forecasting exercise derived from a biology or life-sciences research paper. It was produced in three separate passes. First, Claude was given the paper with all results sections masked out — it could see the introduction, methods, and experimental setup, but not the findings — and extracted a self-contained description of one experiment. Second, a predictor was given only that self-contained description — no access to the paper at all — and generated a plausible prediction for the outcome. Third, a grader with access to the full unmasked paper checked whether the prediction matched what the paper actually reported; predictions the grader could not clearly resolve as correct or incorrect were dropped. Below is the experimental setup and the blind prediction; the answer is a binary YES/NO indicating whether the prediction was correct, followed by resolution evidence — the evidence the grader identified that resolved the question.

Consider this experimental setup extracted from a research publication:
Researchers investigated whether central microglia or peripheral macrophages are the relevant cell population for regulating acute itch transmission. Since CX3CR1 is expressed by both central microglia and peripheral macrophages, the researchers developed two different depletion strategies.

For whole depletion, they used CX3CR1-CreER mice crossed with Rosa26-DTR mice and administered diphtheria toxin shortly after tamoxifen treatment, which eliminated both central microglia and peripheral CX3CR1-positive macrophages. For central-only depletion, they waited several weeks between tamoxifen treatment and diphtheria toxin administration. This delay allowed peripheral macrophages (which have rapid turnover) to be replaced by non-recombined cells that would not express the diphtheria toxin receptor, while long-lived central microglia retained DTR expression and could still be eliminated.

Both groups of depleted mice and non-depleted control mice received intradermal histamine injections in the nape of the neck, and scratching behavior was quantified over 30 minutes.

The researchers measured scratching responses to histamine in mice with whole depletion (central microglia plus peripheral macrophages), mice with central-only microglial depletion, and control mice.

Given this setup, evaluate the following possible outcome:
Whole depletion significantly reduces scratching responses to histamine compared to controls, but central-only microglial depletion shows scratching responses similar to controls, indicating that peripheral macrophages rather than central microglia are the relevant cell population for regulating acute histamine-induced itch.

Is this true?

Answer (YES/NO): NO